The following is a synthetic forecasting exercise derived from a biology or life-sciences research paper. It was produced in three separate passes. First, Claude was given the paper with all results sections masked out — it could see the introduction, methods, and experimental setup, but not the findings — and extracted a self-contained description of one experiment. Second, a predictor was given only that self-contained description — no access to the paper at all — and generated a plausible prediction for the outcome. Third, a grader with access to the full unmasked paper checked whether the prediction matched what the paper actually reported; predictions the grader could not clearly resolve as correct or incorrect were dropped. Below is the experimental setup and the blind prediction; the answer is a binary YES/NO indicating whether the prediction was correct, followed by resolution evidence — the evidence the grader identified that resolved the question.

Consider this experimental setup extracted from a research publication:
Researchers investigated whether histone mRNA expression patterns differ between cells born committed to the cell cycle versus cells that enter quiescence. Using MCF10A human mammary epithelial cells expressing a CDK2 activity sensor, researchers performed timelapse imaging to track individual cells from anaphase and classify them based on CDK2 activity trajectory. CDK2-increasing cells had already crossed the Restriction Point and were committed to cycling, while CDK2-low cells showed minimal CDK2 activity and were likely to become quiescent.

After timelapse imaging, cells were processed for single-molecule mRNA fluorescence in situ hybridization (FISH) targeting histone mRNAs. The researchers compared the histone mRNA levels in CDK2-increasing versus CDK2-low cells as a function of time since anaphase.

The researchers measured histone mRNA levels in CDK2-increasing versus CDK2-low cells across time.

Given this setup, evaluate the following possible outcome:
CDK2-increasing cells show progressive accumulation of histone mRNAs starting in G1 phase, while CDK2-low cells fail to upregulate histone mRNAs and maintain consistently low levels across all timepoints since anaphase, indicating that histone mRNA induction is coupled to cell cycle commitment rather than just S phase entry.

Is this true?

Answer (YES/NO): NO